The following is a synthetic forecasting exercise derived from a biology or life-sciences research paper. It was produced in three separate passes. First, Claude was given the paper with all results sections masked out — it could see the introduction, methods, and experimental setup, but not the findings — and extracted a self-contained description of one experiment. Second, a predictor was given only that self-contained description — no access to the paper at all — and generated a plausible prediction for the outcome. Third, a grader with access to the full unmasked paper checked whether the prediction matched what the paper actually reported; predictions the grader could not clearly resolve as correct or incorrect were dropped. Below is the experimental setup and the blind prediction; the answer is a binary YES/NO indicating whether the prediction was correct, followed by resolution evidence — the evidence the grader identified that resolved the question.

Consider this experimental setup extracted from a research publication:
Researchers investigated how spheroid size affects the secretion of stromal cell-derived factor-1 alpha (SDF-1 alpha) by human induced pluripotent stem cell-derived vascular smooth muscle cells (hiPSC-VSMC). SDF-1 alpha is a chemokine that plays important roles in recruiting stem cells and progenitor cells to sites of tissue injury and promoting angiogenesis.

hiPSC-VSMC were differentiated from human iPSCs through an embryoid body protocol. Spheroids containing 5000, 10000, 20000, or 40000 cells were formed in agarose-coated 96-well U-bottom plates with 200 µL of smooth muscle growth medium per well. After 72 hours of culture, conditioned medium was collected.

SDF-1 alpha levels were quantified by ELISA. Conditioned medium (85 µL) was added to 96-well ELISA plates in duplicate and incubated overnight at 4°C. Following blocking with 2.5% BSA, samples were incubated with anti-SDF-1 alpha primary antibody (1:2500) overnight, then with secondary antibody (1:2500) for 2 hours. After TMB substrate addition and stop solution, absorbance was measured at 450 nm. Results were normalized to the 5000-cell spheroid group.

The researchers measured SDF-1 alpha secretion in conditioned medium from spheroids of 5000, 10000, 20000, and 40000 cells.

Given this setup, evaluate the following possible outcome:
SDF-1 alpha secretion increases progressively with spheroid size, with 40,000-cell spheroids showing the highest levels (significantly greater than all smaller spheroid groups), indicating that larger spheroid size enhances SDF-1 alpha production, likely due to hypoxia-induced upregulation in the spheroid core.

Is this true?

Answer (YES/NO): NO